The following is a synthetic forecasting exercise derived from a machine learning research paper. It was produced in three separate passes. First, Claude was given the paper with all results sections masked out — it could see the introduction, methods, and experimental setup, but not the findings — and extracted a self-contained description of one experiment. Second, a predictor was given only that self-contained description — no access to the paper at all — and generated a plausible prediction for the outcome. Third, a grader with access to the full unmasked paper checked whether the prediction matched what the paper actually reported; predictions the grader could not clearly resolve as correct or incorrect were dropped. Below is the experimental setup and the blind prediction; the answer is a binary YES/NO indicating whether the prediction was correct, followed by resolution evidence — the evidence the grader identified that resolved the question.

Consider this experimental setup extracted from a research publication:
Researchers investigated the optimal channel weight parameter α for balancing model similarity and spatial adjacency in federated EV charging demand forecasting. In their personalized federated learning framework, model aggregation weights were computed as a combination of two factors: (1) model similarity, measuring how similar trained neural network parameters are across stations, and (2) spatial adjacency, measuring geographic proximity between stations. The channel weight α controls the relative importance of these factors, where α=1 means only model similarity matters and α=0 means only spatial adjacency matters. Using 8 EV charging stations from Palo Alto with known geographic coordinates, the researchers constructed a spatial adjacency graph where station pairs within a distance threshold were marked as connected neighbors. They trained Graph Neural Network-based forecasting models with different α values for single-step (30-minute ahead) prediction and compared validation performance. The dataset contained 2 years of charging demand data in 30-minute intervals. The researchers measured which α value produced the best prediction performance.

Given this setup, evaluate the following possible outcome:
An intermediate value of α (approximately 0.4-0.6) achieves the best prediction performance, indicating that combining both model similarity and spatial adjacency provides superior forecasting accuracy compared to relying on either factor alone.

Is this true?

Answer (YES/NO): NO